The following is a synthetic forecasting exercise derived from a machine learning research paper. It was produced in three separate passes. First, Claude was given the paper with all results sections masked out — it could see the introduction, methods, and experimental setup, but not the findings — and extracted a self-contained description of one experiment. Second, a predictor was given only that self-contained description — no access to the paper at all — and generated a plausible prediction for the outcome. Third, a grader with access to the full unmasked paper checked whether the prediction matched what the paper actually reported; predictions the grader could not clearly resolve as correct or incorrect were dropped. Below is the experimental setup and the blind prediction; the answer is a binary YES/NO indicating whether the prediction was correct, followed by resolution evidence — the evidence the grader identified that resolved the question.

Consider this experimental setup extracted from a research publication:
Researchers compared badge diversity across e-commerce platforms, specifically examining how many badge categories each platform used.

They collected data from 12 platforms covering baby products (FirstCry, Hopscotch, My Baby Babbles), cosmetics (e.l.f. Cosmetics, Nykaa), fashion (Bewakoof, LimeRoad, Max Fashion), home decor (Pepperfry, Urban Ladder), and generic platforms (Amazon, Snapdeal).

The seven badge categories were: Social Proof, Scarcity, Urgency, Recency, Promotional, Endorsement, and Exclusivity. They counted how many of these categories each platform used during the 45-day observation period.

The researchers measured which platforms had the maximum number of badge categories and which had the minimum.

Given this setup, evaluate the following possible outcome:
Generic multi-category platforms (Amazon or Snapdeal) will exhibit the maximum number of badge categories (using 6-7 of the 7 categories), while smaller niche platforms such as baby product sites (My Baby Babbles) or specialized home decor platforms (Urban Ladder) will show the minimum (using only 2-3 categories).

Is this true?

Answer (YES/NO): NO